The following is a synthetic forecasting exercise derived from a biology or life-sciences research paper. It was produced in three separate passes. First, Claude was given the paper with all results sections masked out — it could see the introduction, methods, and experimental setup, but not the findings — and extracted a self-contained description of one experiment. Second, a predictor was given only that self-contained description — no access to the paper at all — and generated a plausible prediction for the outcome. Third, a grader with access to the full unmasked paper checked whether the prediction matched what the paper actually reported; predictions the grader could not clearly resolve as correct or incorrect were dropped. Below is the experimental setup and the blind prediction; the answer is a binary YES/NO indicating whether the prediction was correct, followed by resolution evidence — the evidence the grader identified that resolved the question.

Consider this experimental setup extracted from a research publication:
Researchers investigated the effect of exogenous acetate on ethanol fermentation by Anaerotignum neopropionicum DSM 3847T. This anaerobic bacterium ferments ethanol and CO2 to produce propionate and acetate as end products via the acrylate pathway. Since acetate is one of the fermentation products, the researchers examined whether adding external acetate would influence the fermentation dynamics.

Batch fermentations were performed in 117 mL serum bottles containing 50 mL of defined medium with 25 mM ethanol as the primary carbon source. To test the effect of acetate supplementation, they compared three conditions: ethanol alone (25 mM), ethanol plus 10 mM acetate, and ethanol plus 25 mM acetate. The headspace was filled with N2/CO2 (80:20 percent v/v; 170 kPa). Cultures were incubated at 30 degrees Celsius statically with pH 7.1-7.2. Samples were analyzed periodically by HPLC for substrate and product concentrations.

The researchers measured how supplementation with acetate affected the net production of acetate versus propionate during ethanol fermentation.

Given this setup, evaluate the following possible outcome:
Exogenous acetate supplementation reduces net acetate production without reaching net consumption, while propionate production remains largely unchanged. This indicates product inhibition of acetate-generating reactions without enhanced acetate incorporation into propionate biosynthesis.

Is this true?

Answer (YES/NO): NO